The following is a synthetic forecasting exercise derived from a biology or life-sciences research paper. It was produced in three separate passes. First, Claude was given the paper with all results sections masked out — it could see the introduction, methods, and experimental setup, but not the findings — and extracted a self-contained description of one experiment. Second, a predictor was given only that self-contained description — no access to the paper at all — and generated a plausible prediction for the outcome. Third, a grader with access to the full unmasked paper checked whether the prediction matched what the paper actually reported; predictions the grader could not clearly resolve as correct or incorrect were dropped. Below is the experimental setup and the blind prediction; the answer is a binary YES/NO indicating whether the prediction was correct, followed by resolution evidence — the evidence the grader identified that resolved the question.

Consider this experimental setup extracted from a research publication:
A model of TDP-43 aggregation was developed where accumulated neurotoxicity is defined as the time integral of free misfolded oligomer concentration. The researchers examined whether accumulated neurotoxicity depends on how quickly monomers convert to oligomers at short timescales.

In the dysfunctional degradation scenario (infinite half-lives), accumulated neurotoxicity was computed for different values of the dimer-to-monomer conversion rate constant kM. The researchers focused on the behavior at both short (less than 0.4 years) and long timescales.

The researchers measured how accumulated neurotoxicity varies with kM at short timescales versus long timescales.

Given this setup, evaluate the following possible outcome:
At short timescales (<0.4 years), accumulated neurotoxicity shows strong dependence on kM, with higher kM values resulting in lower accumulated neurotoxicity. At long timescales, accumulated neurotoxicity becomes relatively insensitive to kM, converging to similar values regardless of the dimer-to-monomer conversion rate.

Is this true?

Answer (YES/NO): NO